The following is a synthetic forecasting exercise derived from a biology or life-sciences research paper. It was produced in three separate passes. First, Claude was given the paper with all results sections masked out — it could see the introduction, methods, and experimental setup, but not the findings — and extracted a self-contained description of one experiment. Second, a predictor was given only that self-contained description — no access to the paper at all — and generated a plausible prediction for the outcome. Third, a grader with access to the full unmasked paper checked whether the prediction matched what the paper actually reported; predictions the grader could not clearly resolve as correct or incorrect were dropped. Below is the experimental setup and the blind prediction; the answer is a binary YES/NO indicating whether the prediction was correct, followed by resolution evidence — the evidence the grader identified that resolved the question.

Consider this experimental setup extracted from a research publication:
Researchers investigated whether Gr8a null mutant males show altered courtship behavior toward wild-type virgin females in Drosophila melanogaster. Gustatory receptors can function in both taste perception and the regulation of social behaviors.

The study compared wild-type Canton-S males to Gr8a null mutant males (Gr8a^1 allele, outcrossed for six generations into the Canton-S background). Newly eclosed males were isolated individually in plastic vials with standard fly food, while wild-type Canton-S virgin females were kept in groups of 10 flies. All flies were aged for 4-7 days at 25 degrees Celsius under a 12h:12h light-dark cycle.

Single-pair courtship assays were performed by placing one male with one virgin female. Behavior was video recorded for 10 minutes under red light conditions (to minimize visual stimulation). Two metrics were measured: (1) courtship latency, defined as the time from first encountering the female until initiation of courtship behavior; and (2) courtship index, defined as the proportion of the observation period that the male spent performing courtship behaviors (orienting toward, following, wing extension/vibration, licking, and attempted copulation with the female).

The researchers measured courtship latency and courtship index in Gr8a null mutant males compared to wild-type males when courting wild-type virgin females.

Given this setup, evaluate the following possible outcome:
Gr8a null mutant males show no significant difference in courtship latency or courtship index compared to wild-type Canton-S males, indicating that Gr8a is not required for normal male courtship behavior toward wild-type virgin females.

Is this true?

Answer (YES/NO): YES